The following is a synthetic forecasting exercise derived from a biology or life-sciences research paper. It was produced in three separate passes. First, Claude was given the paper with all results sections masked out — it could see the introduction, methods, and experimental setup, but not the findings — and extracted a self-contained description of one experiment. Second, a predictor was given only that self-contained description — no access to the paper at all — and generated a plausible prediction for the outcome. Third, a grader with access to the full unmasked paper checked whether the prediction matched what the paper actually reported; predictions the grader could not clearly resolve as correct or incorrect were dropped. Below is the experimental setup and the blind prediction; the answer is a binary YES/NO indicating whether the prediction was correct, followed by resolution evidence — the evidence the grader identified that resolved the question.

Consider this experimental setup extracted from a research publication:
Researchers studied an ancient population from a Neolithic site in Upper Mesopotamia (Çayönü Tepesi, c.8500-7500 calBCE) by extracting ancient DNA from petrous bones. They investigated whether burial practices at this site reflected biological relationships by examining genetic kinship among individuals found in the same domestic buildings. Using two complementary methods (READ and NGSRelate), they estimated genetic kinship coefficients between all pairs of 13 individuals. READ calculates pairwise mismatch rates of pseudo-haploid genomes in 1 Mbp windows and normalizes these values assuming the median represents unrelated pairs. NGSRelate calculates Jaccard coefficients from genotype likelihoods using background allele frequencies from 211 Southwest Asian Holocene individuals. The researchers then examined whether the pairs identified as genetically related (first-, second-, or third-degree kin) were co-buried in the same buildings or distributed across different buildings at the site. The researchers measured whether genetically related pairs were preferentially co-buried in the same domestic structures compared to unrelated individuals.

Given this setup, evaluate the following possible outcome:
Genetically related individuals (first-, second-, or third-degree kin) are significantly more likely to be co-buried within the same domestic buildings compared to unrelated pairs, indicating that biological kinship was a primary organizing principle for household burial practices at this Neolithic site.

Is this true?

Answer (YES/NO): YES